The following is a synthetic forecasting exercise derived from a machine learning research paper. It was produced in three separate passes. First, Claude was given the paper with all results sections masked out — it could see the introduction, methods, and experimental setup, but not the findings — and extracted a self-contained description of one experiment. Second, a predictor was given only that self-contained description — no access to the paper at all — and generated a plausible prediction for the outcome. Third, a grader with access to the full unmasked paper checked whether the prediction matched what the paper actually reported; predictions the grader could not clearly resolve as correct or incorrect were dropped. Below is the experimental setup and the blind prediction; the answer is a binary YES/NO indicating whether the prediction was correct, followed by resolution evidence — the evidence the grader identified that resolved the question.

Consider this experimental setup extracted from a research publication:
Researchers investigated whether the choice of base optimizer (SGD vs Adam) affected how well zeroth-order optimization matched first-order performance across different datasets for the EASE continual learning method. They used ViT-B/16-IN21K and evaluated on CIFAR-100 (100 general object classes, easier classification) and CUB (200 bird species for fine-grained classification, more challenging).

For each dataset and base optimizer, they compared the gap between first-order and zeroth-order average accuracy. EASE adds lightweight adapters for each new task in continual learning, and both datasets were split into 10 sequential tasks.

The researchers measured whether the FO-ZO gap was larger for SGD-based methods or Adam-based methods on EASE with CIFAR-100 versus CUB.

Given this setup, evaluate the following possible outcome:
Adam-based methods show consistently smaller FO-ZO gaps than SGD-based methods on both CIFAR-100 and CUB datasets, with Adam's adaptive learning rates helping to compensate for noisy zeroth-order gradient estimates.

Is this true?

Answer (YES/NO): NO